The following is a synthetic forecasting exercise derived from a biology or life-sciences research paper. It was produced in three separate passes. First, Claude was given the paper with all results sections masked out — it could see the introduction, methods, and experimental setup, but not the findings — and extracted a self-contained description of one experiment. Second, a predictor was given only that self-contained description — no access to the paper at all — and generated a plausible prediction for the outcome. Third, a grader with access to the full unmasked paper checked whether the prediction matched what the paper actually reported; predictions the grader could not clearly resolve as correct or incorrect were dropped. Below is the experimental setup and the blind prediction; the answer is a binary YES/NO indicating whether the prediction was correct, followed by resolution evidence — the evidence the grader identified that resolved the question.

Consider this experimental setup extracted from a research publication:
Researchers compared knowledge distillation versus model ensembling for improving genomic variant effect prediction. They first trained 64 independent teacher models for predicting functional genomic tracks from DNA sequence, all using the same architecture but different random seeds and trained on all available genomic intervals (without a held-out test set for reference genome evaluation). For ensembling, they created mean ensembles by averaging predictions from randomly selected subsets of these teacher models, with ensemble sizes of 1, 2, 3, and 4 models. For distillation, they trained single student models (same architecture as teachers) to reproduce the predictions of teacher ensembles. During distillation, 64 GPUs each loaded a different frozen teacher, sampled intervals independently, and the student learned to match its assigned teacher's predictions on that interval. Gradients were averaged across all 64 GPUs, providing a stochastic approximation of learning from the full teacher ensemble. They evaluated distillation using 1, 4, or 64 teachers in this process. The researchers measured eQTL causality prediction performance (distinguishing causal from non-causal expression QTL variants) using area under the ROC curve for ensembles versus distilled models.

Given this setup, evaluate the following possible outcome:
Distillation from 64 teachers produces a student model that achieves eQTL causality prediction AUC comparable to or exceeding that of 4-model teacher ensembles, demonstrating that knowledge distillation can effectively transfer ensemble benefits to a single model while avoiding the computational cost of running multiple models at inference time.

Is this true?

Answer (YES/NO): YES